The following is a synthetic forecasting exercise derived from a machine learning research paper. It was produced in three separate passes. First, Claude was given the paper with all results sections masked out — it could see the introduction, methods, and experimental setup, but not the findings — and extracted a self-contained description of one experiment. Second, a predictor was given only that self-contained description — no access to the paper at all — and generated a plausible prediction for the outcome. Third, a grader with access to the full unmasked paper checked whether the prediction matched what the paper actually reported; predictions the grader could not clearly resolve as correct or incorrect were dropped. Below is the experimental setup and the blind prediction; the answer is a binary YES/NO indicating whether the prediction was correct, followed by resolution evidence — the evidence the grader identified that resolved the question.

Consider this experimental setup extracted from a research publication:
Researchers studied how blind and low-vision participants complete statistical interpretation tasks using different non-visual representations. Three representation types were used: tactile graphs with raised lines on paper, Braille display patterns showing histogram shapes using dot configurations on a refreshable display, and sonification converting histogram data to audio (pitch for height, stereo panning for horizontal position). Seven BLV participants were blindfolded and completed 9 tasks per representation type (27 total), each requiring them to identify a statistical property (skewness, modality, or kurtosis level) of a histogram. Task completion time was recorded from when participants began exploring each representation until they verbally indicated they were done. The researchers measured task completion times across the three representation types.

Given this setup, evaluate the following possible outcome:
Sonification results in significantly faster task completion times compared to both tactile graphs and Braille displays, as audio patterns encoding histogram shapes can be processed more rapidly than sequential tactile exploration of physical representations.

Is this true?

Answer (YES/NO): NO